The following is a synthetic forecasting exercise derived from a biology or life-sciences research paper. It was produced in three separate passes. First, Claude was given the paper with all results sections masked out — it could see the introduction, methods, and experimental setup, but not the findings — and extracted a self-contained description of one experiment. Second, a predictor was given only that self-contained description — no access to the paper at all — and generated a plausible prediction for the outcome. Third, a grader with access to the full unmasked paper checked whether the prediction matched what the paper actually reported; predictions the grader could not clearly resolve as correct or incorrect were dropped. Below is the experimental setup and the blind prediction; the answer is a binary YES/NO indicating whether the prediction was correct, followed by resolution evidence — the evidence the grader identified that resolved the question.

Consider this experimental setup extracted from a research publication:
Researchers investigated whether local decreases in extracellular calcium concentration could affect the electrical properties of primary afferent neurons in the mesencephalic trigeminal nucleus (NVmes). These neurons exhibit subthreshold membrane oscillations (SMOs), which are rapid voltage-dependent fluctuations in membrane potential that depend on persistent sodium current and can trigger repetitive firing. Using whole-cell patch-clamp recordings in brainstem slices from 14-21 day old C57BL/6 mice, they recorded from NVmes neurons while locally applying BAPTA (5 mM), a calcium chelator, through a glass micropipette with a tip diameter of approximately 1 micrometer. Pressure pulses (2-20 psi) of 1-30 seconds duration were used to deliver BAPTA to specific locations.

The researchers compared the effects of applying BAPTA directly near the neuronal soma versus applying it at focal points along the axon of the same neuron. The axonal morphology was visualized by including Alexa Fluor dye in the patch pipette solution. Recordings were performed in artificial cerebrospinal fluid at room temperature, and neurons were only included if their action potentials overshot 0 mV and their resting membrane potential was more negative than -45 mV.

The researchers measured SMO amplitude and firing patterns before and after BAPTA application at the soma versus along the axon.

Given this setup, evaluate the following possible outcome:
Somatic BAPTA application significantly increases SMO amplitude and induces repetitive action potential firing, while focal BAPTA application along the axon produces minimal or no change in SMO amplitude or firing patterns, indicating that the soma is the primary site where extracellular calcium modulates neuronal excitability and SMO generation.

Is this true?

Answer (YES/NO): NO